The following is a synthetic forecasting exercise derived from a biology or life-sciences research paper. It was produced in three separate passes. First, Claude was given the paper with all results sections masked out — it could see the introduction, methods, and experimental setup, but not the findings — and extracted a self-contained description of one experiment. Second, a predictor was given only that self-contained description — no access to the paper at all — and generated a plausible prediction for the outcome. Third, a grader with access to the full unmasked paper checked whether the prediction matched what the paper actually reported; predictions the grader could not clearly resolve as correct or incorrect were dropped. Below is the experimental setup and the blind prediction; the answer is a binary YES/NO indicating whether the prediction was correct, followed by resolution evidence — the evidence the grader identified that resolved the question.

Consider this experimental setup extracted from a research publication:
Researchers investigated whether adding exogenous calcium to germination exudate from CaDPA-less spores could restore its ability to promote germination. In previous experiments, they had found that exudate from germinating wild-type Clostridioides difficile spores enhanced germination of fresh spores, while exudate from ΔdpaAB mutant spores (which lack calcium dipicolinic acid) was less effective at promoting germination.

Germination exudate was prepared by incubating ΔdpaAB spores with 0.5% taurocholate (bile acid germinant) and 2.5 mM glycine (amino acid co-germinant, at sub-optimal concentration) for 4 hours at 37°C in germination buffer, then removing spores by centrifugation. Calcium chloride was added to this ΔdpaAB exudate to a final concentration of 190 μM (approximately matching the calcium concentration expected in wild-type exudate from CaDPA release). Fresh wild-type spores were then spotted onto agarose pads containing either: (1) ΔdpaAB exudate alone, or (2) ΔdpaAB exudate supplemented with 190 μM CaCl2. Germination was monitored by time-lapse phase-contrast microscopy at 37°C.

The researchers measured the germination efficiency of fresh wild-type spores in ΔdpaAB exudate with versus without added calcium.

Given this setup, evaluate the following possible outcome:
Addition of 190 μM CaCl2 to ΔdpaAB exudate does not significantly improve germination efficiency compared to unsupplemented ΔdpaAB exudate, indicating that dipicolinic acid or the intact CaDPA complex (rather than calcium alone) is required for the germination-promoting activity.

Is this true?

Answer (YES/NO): NO